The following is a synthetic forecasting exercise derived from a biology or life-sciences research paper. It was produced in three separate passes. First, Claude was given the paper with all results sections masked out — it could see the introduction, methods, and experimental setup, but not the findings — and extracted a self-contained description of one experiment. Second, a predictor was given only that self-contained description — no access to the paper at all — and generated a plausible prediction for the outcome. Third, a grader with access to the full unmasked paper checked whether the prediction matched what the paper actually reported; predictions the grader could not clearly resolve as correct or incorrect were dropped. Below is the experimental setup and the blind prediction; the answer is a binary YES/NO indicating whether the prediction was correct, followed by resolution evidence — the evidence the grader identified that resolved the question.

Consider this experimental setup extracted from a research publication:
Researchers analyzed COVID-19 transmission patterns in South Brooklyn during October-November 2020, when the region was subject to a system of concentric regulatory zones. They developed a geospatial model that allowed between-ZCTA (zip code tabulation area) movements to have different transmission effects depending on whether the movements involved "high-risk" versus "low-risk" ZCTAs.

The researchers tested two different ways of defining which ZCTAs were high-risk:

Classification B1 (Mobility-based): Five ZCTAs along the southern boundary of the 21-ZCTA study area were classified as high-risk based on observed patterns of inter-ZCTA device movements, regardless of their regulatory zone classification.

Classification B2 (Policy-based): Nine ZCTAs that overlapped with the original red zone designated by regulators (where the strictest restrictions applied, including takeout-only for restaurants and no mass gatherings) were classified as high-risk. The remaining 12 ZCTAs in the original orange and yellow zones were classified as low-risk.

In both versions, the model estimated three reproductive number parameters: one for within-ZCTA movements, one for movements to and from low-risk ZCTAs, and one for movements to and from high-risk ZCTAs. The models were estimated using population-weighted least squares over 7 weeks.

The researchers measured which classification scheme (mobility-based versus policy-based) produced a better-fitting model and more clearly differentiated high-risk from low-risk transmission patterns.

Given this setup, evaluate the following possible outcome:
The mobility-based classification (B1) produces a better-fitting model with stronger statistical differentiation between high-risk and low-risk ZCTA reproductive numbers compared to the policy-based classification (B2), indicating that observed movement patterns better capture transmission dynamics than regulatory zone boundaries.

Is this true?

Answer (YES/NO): YES